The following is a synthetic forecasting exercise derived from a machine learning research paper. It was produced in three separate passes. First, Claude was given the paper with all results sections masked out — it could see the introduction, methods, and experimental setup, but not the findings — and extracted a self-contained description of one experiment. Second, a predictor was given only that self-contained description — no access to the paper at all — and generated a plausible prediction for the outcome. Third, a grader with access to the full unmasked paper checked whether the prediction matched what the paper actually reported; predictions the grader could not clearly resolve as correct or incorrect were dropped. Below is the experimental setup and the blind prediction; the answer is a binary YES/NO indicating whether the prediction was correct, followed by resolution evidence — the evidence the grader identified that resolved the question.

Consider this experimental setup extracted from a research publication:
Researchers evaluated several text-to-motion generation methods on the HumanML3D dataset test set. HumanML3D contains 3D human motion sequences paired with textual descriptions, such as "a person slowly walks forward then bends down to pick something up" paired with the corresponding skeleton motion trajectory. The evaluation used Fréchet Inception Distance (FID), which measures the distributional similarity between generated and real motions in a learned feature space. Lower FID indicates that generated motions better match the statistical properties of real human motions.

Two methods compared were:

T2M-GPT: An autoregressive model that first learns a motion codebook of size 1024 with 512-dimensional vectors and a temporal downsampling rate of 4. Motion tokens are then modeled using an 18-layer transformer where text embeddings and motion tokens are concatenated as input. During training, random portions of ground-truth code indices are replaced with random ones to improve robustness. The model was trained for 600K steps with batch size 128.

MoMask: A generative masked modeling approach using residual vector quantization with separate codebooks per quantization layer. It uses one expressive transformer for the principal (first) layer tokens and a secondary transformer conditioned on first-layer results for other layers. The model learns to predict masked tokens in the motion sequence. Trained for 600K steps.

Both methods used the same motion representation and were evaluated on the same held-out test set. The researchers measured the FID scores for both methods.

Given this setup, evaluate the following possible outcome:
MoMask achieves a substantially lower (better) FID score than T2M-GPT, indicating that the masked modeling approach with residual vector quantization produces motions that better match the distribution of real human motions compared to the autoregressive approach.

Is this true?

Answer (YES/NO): YES